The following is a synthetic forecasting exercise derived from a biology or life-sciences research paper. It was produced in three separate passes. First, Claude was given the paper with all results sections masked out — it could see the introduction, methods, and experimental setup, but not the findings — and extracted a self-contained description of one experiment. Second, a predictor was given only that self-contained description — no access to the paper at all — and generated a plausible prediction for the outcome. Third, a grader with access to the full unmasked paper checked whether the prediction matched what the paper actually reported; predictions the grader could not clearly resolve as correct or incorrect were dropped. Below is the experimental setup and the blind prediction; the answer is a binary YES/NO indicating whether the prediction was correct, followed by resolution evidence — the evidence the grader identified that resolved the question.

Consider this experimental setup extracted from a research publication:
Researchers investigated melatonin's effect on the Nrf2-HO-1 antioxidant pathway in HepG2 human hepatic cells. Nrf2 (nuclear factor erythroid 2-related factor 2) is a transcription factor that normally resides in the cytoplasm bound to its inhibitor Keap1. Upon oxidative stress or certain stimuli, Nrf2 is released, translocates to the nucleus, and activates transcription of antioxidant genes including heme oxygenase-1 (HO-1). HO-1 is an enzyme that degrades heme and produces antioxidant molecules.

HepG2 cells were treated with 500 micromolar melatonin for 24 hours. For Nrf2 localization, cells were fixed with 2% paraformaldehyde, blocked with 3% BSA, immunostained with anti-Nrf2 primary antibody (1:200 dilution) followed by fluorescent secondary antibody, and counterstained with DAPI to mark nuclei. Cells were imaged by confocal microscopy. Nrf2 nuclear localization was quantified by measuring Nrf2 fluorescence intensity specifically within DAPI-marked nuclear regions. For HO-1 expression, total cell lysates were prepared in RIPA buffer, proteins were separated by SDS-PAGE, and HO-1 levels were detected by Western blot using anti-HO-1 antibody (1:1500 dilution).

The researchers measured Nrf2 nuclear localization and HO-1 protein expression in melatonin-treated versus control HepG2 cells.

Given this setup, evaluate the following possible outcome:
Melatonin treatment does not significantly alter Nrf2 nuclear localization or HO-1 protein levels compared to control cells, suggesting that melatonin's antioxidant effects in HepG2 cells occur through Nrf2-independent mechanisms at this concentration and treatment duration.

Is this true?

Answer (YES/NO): NO